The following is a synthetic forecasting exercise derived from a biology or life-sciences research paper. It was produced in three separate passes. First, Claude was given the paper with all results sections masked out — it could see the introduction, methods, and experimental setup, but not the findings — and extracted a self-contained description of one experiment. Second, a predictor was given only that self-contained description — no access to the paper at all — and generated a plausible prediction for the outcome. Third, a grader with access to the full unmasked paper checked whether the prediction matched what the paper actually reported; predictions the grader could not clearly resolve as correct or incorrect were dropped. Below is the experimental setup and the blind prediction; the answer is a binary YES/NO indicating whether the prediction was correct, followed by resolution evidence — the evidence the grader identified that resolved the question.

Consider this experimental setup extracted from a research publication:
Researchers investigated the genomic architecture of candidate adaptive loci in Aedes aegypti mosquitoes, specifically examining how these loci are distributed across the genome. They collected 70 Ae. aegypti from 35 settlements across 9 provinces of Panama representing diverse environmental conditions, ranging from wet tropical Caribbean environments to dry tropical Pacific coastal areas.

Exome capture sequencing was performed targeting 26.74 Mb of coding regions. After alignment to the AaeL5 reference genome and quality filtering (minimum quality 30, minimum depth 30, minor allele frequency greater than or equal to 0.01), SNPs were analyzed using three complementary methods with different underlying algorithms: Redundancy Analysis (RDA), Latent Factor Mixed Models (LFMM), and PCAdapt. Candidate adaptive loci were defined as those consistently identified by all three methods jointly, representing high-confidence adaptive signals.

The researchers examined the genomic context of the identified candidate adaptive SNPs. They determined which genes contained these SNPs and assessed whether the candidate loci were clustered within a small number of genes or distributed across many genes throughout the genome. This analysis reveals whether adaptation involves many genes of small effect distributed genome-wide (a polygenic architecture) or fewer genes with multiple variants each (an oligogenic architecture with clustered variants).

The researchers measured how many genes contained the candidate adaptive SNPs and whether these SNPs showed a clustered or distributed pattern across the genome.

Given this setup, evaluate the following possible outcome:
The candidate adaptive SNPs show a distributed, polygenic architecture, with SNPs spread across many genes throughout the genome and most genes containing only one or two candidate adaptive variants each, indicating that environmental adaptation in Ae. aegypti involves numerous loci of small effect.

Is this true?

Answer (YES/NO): NO